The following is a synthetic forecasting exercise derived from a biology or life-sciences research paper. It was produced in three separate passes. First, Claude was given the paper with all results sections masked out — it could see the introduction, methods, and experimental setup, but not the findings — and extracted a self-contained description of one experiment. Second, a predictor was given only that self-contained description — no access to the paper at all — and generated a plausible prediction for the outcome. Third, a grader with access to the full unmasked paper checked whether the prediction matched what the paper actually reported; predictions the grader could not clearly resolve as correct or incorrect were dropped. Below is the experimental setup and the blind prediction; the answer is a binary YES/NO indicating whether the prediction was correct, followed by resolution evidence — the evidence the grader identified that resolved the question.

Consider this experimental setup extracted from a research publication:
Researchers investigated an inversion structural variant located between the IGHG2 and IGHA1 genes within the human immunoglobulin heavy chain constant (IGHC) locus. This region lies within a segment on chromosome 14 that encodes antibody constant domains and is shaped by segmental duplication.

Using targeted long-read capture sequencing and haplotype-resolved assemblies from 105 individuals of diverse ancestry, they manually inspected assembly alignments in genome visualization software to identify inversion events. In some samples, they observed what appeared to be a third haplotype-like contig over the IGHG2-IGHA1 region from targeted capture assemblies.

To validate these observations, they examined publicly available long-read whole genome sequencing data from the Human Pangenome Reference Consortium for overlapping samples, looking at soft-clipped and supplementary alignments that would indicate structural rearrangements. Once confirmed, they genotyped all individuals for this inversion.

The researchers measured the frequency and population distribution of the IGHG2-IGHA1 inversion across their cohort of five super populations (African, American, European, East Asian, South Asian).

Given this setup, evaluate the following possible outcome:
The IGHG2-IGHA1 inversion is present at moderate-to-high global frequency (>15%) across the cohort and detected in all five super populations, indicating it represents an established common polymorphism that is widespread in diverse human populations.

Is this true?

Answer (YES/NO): NO